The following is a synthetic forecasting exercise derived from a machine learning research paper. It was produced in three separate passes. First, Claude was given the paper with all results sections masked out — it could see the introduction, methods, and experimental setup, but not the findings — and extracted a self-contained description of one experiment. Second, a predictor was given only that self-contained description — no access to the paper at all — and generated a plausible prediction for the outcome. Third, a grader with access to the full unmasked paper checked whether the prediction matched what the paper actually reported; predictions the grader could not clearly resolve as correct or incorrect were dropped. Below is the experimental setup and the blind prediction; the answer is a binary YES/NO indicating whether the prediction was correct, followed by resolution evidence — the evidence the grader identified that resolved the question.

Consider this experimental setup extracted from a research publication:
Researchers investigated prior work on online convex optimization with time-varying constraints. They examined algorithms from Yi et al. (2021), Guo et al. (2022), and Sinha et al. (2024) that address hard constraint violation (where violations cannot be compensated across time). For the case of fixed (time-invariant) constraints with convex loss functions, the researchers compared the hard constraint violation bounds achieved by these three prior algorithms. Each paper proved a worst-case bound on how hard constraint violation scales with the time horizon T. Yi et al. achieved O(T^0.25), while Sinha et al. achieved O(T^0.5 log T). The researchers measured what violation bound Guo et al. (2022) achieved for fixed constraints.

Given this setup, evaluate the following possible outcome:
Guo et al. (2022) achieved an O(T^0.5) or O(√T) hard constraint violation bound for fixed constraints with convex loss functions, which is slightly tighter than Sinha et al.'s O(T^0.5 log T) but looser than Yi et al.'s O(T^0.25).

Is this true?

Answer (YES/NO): NO